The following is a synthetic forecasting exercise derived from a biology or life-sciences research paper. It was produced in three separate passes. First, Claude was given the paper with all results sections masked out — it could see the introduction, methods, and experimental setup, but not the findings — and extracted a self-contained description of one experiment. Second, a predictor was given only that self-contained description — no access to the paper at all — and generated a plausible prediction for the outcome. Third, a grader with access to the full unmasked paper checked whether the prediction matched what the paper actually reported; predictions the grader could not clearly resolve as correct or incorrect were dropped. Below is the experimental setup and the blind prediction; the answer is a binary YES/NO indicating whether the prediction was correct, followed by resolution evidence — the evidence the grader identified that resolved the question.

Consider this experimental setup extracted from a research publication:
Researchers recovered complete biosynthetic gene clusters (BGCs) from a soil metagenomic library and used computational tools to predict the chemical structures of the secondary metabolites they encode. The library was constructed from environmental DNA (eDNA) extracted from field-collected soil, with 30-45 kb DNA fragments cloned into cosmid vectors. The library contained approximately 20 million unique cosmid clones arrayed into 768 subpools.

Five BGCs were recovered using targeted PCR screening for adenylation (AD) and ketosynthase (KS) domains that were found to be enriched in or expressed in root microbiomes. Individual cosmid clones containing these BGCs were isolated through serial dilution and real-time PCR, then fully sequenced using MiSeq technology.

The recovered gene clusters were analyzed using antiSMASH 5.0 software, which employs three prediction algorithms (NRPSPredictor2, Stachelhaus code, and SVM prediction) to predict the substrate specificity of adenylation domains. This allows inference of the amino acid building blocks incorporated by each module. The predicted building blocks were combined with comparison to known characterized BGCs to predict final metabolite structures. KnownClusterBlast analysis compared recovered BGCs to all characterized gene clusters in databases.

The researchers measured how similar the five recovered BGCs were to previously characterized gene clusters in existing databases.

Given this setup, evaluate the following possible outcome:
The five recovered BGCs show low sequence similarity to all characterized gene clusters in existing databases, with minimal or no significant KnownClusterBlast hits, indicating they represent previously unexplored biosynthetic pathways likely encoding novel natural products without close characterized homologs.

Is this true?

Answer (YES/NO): YES